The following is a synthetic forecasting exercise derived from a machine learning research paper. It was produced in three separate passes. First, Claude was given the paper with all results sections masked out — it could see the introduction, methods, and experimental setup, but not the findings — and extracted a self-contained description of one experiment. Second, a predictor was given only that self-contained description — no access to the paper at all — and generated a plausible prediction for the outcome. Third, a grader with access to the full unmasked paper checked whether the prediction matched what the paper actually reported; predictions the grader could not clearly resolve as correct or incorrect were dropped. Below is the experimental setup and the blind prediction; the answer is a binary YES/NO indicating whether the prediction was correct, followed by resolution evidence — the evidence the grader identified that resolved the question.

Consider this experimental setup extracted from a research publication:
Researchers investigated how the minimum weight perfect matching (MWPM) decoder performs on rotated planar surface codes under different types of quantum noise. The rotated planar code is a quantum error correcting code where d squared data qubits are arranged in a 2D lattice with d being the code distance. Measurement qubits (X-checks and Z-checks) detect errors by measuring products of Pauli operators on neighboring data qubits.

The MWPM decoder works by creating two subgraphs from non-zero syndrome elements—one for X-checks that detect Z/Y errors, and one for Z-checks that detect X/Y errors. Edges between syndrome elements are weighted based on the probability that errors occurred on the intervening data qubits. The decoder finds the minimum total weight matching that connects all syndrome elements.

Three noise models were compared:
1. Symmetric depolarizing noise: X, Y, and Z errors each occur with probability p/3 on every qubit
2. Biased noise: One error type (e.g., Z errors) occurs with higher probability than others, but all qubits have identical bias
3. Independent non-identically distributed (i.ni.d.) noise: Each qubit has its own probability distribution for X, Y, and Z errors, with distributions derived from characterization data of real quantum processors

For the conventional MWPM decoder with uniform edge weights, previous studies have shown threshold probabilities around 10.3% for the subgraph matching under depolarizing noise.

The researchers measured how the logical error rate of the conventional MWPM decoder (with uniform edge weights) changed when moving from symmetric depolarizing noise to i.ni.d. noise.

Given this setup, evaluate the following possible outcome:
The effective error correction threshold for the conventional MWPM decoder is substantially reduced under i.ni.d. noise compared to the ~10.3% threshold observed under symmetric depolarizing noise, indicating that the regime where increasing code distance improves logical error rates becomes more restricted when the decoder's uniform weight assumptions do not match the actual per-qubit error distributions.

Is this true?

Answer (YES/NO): NO